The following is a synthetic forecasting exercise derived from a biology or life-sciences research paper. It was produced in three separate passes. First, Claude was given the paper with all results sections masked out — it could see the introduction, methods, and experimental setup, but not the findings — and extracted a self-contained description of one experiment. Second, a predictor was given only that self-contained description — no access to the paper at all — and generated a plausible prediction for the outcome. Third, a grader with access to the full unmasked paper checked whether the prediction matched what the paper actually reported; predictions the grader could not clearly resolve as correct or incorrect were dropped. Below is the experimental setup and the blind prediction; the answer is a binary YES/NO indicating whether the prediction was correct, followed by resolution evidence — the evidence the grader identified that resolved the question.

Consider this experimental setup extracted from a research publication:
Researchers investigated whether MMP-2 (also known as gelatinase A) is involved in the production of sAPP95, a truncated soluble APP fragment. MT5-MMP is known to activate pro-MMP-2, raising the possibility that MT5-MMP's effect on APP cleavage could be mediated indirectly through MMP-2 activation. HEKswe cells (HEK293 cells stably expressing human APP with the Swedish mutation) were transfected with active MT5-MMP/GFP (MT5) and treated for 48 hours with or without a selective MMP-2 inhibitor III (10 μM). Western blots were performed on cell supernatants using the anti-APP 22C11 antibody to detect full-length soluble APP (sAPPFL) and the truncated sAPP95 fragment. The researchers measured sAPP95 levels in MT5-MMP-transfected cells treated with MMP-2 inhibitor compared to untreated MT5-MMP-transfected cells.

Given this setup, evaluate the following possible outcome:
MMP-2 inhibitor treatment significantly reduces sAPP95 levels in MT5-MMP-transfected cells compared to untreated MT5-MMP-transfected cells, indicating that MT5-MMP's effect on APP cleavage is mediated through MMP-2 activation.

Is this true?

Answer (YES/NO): NO